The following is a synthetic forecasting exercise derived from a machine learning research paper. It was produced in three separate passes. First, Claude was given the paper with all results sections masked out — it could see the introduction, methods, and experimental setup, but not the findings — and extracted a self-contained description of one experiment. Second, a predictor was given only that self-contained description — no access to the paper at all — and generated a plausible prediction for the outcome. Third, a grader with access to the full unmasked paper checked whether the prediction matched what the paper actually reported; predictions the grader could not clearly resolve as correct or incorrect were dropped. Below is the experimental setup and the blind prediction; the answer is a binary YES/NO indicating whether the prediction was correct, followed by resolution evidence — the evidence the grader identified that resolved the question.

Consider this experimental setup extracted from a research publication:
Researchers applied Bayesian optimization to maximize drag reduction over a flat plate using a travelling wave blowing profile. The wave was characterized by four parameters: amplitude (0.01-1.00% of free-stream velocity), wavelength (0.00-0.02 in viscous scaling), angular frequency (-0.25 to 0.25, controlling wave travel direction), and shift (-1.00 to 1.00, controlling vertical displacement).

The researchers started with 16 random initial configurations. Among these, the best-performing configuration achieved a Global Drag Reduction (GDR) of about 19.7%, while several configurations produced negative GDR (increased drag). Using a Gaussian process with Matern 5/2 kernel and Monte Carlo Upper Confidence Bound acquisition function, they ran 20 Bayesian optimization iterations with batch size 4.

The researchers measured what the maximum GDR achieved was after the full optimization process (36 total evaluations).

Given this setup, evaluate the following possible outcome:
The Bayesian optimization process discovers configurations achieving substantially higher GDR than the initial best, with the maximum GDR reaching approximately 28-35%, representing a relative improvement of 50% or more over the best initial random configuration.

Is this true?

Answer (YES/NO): NO